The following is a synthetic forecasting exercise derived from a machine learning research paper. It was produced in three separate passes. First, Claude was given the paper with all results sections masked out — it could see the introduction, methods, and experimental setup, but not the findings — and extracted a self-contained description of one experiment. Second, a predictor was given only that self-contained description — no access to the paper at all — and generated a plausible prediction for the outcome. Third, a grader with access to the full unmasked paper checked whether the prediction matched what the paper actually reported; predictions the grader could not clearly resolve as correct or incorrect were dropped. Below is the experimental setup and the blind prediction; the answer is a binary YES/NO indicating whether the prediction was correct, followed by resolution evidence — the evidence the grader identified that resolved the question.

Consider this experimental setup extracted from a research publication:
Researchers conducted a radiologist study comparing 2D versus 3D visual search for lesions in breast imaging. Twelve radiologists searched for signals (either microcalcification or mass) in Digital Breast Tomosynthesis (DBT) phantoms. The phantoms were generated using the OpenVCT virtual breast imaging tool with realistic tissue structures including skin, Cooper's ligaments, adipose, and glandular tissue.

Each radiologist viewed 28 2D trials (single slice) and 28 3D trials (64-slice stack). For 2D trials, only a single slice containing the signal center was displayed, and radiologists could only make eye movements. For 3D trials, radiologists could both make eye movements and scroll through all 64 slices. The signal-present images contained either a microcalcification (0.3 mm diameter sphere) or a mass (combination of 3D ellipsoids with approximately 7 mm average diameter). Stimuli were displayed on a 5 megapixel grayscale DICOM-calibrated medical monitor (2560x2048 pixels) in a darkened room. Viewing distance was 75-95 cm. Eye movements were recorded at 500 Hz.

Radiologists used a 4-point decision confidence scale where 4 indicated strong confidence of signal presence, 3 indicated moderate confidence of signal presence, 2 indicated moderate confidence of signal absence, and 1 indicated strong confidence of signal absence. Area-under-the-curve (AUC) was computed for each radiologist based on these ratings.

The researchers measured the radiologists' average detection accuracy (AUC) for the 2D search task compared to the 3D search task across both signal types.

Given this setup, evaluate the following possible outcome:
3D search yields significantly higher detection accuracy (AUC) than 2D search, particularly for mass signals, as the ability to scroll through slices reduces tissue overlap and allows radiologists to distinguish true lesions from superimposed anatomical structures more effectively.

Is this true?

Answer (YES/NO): NO